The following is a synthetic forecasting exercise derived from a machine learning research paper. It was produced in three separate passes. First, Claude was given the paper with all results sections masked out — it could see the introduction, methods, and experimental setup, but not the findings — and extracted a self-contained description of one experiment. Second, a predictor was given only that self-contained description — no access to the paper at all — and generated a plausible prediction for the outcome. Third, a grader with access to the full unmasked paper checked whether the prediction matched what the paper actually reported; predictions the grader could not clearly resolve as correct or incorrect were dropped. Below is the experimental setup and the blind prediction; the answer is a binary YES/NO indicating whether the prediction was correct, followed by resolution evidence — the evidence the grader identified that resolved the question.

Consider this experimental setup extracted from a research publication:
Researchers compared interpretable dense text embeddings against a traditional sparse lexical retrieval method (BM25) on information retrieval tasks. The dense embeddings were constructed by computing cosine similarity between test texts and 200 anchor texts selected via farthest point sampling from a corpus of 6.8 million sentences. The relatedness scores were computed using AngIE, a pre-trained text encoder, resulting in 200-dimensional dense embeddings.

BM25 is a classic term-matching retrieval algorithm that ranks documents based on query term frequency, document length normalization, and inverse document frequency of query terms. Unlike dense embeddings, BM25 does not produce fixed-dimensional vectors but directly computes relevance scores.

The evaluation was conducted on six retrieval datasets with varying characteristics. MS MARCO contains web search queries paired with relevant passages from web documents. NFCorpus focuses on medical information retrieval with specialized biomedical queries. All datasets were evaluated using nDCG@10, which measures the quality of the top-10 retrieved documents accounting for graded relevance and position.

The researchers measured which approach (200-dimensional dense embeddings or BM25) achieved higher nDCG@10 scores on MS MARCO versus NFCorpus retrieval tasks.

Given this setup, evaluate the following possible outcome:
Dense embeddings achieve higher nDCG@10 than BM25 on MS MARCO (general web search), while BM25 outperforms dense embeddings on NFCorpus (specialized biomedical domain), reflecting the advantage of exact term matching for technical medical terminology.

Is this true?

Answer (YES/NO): YES